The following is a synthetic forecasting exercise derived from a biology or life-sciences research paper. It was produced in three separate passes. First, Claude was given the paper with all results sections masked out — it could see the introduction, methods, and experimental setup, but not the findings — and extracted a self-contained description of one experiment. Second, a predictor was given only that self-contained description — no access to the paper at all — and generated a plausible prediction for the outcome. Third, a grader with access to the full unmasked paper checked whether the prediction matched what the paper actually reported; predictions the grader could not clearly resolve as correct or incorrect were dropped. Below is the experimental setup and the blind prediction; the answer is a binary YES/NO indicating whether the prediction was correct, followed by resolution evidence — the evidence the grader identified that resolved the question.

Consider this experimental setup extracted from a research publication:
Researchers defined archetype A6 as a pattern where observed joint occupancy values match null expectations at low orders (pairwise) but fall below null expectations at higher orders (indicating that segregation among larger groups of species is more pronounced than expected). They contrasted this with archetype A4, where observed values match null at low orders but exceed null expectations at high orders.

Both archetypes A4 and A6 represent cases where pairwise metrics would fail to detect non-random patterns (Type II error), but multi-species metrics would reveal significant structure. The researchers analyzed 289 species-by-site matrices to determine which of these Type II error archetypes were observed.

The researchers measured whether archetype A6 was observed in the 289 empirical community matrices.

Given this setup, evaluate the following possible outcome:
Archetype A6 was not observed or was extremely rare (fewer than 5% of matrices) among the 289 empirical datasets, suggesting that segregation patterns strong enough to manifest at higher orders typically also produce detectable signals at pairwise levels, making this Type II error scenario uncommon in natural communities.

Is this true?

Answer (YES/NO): YES